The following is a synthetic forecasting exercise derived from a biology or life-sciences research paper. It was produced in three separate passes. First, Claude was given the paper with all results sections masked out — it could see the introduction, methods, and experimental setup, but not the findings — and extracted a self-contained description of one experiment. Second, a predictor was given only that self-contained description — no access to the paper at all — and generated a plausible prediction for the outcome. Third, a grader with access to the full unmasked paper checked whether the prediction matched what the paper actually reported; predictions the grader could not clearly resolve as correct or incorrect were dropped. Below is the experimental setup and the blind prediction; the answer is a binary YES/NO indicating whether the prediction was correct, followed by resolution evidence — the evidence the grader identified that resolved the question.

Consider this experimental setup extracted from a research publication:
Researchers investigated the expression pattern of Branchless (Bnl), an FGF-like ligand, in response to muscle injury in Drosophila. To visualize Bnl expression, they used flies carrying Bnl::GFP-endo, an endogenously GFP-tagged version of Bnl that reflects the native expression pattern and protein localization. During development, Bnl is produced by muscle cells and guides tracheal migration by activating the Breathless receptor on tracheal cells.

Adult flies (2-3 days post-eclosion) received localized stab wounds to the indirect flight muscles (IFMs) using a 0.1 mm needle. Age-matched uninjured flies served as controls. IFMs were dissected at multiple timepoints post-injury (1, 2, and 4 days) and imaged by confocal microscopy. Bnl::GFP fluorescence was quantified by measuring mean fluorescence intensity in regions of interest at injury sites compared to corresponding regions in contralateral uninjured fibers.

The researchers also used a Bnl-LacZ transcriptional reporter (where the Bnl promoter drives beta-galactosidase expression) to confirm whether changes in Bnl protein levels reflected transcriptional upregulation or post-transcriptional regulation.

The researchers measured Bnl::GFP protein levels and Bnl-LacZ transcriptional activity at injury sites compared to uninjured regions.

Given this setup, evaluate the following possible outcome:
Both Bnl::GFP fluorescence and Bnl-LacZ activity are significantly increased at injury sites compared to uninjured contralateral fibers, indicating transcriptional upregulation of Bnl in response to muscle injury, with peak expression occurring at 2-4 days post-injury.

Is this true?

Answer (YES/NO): NO